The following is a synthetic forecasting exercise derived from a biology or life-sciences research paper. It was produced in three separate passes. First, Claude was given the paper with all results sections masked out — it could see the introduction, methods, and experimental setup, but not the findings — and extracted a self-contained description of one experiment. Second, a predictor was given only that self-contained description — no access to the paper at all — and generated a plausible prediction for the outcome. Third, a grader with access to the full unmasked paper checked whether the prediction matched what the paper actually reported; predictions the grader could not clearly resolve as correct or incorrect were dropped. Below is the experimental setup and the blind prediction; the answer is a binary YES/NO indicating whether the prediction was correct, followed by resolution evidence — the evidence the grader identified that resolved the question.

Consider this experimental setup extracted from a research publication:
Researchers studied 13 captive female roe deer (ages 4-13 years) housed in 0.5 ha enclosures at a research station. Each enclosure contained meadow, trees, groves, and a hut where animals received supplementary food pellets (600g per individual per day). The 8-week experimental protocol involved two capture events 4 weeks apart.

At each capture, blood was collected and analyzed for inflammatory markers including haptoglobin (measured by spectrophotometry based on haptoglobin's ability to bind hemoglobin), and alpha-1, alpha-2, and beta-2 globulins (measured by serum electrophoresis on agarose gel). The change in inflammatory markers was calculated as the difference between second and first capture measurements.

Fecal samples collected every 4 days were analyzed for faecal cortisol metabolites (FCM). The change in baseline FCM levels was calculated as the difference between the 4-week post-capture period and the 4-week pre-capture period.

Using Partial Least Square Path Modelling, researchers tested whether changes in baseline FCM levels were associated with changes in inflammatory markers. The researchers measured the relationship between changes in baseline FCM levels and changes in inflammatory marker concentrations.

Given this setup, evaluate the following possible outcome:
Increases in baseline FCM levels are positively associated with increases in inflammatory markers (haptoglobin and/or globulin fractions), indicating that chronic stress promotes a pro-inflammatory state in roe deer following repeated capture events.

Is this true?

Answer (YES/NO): NO